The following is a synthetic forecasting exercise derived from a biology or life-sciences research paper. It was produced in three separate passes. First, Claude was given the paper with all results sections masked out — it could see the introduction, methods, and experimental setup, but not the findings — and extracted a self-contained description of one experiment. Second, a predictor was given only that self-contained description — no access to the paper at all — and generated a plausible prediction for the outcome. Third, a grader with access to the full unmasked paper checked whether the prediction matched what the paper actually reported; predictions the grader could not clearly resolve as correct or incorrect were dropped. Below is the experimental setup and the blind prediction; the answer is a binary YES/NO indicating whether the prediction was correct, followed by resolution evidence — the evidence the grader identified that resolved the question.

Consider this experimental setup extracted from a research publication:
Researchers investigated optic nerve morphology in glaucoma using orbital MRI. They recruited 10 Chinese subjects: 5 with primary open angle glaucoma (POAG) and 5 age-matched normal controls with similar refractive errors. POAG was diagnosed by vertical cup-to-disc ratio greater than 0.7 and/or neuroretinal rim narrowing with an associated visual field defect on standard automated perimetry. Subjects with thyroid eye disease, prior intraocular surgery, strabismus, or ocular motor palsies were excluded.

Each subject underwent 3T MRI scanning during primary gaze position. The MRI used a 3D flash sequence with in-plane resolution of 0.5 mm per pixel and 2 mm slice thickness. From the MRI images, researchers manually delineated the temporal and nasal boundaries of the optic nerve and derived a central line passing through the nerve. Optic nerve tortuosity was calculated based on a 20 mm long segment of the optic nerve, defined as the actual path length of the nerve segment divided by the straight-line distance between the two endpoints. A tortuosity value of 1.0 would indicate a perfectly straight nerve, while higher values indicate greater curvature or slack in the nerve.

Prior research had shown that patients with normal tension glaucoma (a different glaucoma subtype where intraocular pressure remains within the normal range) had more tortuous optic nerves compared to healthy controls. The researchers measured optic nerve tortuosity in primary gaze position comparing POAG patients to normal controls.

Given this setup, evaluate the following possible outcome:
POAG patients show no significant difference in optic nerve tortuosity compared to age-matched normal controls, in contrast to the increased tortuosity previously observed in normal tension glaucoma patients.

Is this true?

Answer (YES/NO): YES